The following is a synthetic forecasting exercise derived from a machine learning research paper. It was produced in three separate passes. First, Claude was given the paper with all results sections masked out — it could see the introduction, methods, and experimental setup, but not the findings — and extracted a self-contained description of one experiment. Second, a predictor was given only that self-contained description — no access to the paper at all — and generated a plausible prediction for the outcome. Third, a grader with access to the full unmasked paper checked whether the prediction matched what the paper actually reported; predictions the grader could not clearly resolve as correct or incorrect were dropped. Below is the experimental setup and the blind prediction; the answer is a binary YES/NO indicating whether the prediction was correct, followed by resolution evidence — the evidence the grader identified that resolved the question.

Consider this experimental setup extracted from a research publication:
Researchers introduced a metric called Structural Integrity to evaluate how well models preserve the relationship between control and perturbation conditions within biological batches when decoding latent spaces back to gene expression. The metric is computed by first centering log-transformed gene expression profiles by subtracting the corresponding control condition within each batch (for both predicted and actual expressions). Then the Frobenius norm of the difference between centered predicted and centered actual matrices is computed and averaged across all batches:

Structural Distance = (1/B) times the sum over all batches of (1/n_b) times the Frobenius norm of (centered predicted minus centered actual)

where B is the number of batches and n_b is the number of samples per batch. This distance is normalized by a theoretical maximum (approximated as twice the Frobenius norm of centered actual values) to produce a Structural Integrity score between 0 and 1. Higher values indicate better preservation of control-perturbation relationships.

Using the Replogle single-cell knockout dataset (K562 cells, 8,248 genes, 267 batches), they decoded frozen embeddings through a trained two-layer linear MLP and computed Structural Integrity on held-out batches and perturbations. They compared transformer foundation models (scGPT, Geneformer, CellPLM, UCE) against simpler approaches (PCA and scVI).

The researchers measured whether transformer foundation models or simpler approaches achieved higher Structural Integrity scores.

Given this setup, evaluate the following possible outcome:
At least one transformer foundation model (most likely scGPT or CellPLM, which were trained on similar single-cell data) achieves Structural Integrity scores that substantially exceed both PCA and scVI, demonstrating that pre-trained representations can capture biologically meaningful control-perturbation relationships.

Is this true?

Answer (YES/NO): NO